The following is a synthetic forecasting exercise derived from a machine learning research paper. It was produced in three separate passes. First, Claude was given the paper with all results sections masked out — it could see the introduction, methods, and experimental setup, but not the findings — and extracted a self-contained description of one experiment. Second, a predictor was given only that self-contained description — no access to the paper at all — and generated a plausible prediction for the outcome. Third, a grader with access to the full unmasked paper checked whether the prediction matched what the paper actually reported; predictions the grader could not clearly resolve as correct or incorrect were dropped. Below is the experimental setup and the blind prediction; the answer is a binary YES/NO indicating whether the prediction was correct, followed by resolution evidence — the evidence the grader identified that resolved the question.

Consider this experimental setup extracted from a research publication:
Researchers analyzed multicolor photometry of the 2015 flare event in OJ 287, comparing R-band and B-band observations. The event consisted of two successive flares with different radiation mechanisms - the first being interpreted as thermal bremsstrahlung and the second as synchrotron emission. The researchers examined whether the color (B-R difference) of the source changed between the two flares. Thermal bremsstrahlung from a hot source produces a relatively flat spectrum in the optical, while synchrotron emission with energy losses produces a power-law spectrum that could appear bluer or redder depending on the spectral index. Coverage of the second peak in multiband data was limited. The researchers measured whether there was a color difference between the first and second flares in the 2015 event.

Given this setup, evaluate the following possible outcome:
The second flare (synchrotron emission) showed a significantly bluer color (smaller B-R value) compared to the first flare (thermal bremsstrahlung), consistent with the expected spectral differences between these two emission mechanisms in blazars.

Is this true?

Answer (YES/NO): YES